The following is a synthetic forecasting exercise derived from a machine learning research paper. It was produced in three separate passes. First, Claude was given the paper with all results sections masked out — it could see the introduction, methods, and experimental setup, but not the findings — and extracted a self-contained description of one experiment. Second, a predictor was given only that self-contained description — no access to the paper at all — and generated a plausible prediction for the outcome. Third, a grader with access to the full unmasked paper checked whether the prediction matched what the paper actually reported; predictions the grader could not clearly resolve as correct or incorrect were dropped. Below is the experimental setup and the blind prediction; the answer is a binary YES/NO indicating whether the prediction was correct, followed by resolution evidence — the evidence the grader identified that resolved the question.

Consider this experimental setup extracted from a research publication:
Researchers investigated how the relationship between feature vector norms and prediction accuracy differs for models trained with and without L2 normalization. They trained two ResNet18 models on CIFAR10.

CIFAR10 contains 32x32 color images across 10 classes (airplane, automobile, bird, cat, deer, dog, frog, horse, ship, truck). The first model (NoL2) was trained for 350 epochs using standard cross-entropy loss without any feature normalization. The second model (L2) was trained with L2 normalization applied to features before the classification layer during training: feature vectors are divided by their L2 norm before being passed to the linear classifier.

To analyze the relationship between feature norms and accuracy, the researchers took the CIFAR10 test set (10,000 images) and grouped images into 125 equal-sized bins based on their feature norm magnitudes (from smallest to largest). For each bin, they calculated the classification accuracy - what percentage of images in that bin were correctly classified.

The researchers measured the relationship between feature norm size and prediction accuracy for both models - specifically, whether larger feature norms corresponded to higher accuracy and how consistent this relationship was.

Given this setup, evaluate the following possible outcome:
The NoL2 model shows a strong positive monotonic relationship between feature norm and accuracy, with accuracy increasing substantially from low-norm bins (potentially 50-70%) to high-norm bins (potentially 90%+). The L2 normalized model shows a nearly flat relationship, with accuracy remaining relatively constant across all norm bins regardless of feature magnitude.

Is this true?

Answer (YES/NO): NO